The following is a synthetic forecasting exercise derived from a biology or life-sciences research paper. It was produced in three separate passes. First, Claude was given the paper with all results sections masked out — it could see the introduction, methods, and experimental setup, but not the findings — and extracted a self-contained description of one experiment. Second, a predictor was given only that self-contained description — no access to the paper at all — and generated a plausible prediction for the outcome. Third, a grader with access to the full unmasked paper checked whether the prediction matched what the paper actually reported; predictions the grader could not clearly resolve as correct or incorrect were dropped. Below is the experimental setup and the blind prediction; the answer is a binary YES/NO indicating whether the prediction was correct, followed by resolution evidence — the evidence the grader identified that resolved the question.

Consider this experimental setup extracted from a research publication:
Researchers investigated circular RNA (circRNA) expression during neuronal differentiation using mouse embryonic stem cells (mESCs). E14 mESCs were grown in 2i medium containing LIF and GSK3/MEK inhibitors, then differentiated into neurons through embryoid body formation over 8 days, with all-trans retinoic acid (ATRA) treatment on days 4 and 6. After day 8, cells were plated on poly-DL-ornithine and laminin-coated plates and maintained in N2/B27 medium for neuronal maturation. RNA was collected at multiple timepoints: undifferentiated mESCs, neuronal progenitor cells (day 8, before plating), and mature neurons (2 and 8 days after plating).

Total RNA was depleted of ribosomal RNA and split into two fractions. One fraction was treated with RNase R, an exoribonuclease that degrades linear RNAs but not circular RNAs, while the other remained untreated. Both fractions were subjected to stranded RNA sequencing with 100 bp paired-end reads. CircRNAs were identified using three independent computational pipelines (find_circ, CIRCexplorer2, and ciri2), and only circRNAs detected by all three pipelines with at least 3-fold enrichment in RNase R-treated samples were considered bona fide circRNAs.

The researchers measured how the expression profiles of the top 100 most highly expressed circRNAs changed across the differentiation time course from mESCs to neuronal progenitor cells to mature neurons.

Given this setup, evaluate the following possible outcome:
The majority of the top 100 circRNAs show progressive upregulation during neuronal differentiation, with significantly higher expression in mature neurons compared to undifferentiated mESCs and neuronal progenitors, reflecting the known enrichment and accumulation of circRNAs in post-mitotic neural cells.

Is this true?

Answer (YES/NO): NO